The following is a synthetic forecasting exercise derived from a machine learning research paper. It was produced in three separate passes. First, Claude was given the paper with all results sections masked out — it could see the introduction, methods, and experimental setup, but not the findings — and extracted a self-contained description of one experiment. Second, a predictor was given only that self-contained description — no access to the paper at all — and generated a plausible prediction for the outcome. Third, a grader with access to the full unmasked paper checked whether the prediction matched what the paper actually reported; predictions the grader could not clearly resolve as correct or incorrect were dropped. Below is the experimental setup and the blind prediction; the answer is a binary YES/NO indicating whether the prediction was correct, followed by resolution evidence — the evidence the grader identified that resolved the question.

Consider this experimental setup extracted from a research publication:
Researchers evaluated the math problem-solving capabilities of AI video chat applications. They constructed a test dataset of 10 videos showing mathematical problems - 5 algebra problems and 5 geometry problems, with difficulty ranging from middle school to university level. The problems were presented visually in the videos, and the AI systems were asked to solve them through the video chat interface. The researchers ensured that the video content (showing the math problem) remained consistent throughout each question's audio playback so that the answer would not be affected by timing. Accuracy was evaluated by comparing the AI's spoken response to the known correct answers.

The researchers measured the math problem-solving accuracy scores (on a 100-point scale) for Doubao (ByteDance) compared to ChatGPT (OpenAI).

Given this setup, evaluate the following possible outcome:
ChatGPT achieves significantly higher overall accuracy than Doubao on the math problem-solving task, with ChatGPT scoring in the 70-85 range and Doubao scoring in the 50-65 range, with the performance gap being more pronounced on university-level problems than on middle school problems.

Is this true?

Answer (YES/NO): NO